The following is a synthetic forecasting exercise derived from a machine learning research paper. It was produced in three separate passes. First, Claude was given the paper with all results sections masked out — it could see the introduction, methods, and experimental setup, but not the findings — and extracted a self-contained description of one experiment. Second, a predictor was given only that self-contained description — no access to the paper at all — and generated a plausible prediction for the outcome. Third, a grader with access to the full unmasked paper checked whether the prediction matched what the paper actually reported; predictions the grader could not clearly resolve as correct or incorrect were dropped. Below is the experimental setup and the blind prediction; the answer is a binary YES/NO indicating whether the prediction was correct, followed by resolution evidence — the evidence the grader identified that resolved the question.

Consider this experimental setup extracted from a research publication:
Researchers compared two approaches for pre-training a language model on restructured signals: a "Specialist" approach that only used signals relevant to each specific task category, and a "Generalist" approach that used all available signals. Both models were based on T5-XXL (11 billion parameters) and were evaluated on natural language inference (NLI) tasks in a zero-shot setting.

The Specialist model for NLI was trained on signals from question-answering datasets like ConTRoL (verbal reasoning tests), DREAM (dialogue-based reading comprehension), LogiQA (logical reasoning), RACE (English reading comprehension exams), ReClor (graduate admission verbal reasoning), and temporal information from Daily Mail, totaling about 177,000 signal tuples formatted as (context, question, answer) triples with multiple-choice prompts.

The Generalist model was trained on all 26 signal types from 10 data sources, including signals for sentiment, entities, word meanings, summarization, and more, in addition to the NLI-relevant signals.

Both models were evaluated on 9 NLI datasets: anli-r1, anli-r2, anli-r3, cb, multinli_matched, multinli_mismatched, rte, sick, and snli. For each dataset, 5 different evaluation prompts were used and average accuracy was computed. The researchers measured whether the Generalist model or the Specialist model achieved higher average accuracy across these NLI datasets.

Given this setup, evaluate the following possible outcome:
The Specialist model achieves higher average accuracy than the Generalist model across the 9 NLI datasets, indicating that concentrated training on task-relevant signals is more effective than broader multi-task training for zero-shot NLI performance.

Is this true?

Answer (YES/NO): YES